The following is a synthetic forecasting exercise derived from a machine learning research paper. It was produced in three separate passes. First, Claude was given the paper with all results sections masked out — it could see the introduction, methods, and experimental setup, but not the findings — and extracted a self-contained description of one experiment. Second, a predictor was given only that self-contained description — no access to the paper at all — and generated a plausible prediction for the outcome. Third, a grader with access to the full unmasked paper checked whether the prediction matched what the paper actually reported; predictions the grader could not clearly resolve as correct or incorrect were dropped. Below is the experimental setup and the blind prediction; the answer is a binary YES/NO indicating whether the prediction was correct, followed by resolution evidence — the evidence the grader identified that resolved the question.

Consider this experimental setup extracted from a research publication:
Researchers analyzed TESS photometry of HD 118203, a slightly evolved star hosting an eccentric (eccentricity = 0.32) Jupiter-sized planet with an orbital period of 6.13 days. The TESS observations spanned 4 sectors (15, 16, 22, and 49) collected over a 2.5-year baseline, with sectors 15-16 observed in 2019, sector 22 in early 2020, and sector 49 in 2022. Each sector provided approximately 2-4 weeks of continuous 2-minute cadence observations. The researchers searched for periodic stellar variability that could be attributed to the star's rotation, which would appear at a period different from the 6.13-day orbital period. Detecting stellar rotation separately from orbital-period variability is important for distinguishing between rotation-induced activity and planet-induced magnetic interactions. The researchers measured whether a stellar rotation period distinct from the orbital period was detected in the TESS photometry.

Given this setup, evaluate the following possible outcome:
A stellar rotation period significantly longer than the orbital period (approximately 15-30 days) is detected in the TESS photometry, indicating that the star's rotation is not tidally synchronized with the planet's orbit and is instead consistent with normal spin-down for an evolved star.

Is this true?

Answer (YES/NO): NO